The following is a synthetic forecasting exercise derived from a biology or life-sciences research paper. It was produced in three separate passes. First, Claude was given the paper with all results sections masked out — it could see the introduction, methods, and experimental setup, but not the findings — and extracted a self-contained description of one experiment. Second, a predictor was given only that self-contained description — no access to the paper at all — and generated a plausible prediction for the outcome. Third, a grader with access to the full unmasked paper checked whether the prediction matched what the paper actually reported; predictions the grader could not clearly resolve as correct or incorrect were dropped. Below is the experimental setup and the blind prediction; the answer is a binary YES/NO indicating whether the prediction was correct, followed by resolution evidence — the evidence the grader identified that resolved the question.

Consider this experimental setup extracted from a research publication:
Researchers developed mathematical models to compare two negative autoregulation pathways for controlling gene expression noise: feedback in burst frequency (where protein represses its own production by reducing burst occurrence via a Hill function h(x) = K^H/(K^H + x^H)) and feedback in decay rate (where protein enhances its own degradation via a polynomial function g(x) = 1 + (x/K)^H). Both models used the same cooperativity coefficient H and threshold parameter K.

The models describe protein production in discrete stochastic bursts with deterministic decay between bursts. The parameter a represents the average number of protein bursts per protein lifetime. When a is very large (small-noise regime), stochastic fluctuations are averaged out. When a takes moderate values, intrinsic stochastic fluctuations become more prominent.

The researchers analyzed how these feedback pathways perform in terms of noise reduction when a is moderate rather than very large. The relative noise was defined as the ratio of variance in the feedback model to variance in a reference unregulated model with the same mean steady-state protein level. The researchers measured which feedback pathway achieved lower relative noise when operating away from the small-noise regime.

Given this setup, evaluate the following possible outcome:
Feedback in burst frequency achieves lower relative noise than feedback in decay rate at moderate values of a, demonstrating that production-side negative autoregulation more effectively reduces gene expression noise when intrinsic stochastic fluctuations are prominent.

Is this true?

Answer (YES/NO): NO